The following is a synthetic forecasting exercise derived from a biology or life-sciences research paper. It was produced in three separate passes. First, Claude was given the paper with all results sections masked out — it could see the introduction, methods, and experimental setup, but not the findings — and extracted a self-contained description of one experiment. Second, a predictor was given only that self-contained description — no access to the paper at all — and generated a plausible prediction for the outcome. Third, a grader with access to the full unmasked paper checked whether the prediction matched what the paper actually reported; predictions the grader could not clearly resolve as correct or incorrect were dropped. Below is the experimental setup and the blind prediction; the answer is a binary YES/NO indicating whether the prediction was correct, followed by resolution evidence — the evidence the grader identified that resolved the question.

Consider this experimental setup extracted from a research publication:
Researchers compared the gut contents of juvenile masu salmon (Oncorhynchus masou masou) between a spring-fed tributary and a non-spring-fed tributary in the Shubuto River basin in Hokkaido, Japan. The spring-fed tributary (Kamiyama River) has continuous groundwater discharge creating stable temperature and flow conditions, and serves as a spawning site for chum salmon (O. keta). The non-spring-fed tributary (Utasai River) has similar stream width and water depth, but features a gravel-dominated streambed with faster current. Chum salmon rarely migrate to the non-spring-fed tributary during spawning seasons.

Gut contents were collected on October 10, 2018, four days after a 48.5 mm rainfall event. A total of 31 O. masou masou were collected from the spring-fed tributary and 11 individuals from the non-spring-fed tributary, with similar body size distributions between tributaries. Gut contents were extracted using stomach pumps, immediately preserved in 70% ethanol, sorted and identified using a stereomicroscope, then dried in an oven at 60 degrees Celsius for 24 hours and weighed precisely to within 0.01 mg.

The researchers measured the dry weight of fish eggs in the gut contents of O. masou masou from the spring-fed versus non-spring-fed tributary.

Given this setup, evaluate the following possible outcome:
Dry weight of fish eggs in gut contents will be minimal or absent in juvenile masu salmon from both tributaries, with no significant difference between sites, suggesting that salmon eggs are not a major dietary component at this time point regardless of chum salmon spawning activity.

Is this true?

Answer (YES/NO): NO